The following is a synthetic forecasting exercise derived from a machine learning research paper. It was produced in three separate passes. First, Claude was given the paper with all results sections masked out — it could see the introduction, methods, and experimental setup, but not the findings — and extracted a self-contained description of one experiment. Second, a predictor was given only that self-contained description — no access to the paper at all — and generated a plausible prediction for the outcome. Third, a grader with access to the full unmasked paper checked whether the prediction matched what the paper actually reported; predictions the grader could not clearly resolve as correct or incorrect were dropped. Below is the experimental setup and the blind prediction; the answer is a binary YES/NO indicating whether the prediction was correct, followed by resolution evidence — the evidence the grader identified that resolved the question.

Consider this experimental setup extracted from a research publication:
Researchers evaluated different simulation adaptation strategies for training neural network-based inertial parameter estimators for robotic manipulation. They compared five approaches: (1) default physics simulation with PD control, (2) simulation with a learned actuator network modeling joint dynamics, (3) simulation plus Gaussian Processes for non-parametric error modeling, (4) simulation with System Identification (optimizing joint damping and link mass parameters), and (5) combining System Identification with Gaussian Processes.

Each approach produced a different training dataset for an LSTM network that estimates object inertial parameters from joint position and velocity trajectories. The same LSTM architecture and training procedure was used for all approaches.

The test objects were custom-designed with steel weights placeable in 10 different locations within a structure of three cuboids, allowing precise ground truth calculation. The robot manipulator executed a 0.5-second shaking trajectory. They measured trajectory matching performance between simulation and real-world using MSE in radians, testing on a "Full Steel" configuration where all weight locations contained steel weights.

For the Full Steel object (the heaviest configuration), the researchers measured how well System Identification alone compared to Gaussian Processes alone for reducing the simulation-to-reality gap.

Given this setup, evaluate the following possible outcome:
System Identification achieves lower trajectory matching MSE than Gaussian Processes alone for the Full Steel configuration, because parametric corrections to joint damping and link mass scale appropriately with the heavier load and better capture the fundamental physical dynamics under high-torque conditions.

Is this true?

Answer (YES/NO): NO